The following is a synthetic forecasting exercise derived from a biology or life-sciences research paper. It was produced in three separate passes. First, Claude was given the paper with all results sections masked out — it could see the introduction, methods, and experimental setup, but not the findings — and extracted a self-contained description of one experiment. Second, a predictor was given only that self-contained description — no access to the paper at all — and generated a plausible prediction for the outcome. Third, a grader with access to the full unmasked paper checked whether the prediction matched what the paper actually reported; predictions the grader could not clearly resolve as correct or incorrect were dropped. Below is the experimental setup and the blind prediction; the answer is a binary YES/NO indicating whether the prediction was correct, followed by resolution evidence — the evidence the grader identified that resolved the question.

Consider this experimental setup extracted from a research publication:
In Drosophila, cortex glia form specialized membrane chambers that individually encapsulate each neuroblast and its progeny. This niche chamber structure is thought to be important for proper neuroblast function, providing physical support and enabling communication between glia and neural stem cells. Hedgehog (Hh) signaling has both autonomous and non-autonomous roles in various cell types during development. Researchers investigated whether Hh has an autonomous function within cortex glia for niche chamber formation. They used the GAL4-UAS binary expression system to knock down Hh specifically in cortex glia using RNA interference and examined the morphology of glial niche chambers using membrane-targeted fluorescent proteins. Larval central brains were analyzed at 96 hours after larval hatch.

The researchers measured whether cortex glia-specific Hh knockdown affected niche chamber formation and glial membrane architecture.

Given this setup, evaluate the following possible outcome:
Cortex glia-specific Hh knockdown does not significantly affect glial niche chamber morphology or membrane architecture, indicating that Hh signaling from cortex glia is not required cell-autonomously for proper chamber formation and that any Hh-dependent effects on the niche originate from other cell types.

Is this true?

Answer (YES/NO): NO